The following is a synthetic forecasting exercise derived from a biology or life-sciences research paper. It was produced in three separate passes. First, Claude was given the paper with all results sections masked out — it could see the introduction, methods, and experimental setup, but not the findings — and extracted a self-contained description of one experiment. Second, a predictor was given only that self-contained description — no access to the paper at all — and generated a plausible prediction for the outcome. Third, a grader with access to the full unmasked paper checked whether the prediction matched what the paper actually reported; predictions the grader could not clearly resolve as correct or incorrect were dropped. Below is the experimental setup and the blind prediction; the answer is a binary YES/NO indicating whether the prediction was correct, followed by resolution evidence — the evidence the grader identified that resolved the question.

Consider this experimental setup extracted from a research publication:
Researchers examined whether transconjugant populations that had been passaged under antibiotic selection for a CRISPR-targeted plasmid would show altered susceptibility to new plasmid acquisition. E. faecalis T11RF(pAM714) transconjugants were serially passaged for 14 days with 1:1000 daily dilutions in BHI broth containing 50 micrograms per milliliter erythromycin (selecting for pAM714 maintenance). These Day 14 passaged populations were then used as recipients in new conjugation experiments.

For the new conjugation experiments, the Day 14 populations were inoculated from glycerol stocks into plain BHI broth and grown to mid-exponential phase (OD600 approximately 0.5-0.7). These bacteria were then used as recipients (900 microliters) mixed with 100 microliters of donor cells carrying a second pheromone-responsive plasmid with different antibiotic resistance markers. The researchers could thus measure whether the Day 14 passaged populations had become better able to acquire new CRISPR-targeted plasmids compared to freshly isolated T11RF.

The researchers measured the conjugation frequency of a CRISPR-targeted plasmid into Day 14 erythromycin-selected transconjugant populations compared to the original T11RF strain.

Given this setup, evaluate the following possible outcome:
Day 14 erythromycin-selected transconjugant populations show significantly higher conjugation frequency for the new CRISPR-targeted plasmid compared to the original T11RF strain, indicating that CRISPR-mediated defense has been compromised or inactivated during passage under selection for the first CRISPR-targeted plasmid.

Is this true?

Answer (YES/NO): YES